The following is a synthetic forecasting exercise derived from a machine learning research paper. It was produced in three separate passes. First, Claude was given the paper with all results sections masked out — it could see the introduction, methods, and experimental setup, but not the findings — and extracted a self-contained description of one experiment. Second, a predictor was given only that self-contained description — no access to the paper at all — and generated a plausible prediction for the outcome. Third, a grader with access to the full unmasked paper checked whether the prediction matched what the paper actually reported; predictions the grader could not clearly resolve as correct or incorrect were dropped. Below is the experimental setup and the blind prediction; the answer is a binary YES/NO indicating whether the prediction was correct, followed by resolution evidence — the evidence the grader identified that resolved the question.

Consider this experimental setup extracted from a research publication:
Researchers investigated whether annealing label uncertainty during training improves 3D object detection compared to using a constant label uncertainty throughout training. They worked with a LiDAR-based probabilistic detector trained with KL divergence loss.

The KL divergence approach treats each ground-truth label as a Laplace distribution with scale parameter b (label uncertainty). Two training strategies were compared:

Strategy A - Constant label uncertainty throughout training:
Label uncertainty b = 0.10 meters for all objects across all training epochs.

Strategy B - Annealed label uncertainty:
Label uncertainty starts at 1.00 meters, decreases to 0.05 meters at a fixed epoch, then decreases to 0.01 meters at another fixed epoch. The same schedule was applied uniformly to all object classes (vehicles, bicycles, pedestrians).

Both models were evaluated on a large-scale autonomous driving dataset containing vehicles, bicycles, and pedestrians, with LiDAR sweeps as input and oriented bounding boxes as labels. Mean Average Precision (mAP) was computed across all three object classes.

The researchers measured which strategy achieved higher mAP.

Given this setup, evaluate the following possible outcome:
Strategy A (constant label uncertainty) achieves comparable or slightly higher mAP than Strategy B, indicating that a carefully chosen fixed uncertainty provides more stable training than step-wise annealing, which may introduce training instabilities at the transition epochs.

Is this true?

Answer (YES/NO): NO